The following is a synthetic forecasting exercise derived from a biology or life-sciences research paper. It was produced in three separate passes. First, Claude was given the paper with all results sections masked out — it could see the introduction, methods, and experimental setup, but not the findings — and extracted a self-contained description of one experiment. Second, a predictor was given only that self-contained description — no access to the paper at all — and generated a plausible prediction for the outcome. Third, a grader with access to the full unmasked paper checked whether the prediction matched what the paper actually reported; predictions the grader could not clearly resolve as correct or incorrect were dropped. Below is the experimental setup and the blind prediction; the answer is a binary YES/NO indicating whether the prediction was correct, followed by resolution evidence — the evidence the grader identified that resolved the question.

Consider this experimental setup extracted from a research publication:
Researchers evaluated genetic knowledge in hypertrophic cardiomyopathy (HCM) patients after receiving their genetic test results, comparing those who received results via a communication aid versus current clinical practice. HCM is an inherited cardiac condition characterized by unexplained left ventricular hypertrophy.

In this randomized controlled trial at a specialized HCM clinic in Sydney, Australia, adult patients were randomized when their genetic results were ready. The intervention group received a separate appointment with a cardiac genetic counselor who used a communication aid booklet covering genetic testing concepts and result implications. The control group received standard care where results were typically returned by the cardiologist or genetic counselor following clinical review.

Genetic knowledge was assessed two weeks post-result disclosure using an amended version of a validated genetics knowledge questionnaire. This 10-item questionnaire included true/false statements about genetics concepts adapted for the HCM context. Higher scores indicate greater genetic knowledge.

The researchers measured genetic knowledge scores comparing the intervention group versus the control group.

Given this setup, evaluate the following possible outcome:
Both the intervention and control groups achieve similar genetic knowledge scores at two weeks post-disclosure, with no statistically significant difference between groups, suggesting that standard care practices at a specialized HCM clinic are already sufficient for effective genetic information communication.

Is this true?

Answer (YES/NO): NO